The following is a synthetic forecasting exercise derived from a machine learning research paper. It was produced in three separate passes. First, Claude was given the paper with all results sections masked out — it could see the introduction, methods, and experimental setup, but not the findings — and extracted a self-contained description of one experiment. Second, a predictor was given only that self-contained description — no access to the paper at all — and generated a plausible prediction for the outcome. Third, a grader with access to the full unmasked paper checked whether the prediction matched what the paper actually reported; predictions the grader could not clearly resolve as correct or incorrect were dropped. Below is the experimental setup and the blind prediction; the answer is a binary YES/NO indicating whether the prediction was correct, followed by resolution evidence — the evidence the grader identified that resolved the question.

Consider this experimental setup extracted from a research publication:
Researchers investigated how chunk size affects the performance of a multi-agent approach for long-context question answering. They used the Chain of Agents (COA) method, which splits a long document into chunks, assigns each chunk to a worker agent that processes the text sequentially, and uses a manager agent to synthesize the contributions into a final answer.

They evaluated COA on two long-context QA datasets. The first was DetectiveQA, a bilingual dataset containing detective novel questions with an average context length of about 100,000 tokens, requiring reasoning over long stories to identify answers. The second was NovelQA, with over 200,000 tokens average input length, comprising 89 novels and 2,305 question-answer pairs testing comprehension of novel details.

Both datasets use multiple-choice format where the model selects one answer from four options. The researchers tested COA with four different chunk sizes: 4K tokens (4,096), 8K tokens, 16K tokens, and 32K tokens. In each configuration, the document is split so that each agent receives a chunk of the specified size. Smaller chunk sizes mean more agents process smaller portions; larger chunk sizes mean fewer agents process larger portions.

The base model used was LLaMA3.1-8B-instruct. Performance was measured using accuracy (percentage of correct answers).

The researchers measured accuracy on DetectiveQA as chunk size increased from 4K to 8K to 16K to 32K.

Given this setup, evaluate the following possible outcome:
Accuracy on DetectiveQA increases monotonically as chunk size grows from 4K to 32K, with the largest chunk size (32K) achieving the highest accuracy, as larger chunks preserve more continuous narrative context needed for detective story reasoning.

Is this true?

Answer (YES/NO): NO